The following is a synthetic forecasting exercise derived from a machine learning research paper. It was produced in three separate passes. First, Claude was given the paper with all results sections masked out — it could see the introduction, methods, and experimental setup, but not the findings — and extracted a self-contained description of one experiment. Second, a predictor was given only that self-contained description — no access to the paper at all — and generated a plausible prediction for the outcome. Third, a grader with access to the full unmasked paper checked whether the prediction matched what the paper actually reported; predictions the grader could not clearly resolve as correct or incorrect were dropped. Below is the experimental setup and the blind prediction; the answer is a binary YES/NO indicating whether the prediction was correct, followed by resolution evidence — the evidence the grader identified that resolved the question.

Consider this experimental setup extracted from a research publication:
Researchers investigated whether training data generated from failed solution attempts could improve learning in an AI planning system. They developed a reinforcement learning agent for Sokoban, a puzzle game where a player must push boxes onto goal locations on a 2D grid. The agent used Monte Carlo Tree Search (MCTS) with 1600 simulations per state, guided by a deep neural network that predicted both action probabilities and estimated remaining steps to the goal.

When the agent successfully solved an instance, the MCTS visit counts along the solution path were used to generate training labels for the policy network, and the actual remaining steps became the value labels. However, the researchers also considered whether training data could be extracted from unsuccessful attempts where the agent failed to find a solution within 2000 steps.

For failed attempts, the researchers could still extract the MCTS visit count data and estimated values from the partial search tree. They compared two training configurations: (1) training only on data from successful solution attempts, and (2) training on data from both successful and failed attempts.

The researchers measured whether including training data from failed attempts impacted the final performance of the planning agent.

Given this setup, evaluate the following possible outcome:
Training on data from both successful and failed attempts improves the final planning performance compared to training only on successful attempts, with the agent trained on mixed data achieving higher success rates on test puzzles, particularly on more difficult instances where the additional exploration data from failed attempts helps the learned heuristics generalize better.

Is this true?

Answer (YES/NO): NO